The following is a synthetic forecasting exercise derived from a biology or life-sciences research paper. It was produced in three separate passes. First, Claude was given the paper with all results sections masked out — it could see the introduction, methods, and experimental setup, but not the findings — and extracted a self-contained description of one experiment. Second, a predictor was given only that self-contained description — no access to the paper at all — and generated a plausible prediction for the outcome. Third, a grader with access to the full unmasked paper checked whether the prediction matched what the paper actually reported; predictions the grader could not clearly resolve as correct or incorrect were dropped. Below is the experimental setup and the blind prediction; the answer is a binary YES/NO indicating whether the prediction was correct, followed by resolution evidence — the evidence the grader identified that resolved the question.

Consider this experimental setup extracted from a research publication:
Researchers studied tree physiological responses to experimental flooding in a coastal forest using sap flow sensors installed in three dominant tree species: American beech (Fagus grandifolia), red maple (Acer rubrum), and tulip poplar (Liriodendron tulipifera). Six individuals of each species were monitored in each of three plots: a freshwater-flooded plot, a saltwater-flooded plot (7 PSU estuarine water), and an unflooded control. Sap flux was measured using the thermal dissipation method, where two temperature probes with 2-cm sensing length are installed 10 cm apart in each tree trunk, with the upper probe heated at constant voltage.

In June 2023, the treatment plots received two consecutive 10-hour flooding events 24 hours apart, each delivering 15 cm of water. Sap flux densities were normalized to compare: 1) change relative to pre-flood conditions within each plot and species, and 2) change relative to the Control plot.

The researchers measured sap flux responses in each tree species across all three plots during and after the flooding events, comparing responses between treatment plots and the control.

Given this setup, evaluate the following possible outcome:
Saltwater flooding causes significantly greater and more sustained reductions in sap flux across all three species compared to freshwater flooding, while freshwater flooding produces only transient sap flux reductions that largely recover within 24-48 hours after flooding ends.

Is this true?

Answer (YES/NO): NO